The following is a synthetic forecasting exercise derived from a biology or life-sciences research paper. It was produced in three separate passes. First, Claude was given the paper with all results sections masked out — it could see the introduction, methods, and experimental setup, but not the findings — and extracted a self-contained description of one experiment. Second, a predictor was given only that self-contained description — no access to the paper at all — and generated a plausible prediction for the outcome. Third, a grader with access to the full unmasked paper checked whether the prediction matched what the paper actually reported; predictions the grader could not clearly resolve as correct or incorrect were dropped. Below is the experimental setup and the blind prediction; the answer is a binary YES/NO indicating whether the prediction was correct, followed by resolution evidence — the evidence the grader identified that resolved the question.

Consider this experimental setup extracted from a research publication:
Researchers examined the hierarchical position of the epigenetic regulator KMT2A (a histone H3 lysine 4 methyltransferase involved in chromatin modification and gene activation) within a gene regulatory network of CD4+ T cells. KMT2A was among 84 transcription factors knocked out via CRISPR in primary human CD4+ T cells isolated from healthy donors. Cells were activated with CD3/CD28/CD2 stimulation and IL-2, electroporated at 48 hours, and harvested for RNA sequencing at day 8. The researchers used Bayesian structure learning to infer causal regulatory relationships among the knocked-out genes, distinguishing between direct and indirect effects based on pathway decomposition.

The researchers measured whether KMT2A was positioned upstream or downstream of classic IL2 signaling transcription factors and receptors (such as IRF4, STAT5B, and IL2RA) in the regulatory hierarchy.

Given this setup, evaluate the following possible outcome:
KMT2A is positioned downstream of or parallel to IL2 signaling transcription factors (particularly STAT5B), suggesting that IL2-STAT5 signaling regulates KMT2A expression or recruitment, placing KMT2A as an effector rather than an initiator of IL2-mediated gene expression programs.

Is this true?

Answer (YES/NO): NO